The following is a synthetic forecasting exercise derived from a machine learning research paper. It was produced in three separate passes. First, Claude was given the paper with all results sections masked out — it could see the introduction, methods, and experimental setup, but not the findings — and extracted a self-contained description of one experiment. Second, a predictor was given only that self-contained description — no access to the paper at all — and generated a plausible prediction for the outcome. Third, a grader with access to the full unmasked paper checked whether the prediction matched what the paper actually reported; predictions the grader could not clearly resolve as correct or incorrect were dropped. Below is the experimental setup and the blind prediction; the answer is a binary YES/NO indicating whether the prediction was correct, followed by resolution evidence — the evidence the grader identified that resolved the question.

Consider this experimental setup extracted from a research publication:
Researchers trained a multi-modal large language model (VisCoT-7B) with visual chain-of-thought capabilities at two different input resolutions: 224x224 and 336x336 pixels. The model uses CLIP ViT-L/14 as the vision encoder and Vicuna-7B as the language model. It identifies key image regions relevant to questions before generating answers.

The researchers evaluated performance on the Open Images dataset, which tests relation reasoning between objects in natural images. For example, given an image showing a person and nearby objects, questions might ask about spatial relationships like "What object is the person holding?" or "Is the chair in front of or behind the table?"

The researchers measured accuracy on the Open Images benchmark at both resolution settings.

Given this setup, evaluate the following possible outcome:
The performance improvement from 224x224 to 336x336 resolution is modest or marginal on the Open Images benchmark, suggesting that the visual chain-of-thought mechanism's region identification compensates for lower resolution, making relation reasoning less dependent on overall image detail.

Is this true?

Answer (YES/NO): NO